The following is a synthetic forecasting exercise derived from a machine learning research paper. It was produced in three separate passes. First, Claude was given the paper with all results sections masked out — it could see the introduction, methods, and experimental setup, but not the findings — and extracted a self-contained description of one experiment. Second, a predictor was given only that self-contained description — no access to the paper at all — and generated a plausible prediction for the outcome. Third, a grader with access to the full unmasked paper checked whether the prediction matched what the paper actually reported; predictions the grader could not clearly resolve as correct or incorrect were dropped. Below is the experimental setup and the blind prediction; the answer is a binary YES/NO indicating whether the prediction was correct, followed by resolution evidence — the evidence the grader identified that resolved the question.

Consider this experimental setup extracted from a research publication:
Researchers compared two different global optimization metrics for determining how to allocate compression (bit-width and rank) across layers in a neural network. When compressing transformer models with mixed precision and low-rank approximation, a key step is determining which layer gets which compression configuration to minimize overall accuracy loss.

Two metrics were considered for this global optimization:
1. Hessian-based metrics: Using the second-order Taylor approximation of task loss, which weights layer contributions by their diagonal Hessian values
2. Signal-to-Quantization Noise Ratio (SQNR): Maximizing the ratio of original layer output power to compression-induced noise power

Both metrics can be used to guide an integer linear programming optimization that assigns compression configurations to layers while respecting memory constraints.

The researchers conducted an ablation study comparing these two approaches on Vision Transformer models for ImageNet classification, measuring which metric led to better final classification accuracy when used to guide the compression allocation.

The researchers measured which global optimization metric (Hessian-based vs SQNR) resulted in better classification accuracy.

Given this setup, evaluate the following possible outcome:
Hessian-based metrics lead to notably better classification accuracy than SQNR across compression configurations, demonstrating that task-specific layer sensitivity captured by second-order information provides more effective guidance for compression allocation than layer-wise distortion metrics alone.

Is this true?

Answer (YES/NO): NO